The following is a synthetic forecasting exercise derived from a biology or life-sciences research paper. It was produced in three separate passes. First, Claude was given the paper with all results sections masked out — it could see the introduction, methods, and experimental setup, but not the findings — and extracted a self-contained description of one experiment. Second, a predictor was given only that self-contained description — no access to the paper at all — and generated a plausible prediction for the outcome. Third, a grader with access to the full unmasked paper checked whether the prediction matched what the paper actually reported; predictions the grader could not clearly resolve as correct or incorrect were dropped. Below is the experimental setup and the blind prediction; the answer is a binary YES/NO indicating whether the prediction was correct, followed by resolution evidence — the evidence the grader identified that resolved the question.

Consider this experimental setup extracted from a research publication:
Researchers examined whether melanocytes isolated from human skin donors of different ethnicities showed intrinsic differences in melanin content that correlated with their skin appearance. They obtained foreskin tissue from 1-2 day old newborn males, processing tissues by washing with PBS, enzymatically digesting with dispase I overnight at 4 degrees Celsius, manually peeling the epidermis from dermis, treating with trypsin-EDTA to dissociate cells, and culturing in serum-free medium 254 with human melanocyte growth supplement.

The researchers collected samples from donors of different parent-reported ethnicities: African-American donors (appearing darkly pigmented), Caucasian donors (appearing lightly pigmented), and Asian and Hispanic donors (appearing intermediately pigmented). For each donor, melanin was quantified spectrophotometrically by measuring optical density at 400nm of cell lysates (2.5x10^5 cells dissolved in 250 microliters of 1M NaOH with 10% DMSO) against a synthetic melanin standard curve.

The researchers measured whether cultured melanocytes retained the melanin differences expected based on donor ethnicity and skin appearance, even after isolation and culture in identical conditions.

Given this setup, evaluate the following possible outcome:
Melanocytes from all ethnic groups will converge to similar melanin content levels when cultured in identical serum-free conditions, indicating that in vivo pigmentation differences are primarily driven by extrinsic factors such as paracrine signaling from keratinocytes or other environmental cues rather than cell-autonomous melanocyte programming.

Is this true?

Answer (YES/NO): NO